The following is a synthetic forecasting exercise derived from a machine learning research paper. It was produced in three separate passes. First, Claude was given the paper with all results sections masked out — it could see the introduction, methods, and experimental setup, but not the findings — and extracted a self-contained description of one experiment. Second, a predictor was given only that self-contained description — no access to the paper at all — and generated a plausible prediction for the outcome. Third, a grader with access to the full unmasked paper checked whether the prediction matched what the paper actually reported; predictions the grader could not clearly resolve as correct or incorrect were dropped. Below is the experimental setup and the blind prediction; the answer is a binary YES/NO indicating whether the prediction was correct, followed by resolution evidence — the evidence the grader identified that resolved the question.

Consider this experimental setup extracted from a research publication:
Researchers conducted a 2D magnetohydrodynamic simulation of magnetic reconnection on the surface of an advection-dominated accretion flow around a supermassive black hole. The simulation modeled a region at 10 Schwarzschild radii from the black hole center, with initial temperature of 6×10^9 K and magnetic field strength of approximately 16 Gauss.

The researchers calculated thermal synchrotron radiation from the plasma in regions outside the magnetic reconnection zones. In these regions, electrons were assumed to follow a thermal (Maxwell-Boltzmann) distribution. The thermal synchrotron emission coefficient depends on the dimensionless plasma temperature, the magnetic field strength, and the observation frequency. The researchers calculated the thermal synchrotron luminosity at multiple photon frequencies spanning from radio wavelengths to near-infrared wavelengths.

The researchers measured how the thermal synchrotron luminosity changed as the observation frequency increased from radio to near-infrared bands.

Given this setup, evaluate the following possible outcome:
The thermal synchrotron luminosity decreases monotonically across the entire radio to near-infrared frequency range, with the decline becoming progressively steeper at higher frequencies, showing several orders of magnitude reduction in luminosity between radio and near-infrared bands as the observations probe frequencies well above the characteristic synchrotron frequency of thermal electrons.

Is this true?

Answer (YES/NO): YES